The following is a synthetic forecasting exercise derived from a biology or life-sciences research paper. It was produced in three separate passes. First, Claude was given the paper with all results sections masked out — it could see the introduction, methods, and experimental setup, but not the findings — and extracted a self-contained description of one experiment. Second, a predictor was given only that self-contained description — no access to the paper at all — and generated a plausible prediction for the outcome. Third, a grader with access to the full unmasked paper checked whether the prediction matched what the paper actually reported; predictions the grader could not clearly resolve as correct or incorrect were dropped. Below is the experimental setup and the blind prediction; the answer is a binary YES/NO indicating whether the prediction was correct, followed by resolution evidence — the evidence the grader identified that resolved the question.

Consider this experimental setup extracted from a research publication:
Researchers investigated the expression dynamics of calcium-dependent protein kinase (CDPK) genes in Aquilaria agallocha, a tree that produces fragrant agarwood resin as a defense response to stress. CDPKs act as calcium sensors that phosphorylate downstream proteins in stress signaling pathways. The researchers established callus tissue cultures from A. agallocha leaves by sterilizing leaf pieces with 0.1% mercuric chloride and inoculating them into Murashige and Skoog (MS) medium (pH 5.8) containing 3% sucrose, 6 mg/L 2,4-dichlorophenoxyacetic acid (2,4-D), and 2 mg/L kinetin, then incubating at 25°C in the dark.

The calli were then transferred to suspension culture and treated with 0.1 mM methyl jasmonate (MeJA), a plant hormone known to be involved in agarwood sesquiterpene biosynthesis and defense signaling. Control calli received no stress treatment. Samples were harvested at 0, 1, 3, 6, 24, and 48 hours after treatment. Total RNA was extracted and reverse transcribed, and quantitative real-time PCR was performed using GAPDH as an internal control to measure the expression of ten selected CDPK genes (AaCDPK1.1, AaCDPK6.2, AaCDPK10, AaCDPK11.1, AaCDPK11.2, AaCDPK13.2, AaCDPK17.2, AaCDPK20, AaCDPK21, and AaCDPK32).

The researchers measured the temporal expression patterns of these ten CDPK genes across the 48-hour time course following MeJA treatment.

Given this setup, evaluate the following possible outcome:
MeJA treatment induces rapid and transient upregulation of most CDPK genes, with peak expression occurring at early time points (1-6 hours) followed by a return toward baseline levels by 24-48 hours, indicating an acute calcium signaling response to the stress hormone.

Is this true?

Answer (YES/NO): YES